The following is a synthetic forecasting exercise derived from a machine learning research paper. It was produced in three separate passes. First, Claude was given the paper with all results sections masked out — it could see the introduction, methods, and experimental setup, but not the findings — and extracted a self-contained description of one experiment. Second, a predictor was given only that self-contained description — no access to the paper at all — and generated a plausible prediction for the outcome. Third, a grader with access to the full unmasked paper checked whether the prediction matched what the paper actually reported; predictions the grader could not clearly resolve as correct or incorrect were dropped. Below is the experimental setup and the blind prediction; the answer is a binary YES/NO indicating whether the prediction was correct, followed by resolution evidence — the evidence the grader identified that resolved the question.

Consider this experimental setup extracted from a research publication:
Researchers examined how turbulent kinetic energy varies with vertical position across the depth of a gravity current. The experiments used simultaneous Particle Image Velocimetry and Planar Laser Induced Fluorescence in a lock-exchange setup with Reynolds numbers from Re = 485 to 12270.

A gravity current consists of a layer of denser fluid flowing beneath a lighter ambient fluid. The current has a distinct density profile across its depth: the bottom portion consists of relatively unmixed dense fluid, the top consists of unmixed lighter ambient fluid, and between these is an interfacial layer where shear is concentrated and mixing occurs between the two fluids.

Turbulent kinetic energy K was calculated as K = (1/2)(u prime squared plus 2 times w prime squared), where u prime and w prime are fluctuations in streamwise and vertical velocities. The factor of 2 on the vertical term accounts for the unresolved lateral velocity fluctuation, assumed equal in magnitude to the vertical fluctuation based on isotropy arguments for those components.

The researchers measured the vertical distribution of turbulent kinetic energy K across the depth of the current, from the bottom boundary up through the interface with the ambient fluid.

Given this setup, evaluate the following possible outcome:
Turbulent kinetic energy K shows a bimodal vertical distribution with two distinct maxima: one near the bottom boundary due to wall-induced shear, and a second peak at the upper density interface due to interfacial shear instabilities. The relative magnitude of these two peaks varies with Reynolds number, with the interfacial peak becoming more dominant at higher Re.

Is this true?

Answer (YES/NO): NO